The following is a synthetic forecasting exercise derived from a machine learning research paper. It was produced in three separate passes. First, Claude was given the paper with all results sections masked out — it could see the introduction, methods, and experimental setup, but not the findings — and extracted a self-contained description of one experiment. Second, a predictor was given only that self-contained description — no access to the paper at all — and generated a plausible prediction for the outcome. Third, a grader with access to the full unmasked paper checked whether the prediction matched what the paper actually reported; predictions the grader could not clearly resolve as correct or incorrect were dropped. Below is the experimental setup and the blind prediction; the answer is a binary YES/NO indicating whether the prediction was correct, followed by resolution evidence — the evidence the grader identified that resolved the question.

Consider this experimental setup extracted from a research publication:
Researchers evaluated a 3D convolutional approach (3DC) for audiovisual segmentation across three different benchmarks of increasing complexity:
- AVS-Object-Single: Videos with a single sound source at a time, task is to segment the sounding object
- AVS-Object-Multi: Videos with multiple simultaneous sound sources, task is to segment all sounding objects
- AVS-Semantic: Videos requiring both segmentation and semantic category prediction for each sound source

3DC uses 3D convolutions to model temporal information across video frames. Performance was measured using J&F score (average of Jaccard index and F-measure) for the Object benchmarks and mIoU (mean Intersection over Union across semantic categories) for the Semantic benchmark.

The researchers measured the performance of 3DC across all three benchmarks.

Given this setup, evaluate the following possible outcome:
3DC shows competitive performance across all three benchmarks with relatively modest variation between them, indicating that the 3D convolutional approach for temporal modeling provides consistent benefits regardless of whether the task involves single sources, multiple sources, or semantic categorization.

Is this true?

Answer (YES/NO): NO